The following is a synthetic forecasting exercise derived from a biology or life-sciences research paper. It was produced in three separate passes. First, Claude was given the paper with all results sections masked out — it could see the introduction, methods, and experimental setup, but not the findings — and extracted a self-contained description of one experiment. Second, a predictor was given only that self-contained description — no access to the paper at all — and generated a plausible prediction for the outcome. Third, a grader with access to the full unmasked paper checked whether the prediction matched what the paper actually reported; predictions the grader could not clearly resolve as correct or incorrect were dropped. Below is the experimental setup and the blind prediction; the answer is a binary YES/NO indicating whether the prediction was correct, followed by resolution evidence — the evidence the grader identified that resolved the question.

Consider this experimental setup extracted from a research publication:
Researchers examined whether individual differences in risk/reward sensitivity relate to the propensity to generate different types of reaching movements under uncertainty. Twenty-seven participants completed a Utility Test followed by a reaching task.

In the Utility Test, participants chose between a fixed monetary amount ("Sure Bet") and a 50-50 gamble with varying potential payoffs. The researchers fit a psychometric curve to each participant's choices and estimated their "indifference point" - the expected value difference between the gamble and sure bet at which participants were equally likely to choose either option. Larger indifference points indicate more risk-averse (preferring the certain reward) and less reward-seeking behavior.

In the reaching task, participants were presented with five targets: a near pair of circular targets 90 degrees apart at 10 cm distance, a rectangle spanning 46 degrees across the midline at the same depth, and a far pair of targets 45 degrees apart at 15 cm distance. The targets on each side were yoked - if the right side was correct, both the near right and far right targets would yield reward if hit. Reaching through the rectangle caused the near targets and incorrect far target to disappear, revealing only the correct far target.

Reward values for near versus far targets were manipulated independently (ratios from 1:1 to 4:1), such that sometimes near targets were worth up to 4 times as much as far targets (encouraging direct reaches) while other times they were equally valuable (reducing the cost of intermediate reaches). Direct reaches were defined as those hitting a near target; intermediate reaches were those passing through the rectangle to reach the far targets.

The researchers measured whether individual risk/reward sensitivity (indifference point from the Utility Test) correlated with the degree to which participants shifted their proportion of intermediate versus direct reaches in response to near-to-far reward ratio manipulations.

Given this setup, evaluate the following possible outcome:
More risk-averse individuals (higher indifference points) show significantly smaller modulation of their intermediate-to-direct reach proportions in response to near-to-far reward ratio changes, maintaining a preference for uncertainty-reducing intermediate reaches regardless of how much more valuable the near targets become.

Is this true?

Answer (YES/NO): NO